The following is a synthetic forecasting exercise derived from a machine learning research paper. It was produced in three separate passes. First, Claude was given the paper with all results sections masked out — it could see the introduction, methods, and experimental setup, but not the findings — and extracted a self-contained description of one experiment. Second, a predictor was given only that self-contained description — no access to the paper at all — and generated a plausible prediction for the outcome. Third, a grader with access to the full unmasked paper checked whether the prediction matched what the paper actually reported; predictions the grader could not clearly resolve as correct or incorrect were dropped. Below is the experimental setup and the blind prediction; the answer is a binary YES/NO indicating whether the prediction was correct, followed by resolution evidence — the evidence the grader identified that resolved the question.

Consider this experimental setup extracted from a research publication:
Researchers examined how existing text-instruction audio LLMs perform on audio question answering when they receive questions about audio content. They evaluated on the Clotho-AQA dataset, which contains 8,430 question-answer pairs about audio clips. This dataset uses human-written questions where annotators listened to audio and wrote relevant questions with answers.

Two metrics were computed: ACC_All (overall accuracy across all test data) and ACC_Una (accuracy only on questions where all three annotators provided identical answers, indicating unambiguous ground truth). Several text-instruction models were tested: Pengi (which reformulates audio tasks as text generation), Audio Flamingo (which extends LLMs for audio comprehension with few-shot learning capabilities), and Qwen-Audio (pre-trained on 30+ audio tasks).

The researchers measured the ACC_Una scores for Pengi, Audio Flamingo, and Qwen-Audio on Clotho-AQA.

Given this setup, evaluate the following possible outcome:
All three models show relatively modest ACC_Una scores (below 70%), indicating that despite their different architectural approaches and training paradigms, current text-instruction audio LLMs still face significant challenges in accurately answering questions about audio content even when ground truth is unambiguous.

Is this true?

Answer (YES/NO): NO